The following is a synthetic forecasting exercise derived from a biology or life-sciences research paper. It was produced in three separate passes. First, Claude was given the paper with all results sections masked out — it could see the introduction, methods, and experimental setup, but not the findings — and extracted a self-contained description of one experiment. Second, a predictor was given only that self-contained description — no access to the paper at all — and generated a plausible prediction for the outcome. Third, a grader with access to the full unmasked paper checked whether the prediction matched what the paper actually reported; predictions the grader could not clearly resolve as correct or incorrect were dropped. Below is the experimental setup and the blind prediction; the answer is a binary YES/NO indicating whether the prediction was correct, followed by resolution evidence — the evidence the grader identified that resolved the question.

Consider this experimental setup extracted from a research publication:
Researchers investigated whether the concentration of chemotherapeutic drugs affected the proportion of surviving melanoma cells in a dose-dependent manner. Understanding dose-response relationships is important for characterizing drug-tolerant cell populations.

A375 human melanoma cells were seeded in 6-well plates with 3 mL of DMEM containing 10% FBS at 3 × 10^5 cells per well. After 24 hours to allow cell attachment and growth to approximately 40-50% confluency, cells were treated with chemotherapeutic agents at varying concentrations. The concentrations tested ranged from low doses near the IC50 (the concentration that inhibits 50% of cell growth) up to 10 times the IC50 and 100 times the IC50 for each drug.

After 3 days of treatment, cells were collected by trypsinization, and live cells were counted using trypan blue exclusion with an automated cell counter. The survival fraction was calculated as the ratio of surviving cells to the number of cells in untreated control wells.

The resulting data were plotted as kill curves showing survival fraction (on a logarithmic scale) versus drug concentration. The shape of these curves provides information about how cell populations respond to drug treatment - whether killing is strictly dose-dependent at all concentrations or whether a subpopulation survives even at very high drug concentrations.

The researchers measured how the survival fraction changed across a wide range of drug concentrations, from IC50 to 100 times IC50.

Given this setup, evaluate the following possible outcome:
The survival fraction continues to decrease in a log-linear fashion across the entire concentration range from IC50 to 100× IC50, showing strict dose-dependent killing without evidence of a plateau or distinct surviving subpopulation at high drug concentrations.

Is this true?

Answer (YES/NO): NO